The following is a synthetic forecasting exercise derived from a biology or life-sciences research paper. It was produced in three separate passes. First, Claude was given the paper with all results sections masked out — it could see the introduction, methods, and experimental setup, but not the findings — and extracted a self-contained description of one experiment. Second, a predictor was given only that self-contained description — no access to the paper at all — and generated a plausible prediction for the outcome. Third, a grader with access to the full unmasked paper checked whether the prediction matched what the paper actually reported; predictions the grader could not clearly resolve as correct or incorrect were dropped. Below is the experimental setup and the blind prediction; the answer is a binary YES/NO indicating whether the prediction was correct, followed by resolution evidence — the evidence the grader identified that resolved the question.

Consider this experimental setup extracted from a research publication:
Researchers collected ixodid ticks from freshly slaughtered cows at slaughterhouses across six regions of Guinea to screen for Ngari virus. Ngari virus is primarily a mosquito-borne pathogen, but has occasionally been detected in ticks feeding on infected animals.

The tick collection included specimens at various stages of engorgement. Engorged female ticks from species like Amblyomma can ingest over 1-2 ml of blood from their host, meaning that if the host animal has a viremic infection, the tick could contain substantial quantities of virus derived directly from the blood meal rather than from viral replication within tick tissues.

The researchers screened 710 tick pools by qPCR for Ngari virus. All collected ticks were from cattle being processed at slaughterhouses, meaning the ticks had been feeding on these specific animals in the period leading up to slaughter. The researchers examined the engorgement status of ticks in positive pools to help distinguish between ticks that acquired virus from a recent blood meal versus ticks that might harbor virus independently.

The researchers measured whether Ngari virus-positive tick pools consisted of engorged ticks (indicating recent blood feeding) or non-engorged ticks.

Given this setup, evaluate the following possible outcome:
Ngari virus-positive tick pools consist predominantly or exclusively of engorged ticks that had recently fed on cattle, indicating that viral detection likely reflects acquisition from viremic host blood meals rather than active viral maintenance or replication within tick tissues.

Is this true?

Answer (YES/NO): YES